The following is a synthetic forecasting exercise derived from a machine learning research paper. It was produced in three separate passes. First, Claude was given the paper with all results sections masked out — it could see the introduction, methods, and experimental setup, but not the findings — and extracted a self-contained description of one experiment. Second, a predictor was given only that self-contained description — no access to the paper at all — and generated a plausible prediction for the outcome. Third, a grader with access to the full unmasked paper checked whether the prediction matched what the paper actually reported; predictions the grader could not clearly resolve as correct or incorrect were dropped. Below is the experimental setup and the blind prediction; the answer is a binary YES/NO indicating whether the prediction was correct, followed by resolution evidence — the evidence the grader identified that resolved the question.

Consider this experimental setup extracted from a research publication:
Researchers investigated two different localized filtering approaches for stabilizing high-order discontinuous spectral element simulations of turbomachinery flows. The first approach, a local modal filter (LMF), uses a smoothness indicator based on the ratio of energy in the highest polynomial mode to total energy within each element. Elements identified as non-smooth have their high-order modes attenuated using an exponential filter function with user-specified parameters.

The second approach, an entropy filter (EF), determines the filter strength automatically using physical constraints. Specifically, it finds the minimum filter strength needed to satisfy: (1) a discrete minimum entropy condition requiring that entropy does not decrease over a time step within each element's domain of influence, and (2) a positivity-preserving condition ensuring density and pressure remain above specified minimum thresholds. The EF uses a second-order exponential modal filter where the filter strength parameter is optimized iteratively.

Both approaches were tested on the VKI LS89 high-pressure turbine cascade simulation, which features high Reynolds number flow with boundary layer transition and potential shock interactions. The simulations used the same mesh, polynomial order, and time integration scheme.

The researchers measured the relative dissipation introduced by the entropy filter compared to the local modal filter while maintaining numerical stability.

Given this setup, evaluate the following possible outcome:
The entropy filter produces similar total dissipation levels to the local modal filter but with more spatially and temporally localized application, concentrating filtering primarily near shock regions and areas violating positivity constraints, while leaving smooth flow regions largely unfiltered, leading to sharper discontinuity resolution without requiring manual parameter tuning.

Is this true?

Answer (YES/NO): NO